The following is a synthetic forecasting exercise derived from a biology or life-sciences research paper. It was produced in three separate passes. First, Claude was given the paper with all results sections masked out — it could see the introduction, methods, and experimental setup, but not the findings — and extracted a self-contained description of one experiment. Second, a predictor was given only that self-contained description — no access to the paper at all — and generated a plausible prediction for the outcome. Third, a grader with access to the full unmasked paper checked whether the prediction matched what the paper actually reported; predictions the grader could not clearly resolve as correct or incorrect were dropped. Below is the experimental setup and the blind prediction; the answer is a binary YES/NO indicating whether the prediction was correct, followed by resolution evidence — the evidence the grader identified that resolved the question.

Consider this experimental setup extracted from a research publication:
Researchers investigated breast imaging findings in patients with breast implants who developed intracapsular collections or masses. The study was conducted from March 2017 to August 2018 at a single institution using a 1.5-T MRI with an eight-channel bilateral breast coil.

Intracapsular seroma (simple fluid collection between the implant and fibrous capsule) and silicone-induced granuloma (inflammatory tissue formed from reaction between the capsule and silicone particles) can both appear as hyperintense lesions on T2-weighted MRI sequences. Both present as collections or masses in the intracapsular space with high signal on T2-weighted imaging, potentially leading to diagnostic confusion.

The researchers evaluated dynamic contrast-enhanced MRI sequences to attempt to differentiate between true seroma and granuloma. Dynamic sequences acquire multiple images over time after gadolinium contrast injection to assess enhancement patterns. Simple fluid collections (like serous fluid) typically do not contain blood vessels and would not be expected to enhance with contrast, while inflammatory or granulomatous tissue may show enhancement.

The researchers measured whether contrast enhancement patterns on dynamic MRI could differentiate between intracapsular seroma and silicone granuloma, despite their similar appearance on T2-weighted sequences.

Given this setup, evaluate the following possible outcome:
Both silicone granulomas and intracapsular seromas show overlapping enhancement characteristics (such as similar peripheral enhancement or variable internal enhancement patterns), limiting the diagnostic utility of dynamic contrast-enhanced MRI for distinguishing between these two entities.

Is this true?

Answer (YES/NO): NO